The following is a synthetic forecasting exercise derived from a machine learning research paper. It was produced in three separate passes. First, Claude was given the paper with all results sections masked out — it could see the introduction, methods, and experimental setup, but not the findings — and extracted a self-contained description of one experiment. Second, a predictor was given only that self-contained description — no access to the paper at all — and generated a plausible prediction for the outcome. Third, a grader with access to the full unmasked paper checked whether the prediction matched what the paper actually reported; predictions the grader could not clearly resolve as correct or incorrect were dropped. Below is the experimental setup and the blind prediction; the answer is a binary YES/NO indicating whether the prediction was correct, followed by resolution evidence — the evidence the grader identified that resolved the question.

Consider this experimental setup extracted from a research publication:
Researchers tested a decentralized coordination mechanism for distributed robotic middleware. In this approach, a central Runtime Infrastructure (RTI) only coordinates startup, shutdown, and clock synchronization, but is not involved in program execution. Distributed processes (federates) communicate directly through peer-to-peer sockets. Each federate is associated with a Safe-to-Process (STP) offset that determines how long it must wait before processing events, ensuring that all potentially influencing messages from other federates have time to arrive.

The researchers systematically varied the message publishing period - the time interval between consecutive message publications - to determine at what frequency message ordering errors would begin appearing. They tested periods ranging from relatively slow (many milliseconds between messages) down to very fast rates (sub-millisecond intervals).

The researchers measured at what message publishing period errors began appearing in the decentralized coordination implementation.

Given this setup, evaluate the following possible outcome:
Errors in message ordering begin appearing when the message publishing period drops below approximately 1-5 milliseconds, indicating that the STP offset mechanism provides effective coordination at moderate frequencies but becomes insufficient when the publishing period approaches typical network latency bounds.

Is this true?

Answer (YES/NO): YES